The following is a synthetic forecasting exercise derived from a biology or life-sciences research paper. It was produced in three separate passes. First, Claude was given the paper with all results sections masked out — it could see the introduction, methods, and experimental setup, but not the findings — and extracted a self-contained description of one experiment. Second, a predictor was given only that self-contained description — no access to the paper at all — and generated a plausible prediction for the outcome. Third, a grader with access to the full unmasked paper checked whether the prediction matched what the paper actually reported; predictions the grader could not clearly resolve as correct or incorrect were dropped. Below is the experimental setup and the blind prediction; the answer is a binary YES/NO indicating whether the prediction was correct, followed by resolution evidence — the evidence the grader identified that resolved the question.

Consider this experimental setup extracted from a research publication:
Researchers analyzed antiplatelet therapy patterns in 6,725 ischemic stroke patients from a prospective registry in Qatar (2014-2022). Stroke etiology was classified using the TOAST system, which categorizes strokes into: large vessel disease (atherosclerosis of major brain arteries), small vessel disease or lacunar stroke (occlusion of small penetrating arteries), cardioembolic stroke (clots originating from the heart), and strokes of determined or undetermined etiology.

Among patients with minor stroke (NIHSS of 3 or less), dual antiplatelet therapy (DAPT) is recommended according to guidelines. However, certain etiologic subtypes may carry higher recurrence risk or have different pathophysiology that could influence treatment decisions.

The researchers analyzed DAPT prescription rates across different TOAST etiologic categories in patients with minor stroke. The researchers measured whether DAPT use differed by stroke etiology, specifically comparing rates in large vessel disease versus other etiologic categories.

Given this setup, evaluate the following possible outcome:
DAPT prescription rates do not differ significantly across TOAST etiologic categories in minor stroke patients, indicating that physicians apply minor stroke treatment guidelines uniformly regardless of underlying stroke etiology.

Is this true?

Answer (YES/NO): NO